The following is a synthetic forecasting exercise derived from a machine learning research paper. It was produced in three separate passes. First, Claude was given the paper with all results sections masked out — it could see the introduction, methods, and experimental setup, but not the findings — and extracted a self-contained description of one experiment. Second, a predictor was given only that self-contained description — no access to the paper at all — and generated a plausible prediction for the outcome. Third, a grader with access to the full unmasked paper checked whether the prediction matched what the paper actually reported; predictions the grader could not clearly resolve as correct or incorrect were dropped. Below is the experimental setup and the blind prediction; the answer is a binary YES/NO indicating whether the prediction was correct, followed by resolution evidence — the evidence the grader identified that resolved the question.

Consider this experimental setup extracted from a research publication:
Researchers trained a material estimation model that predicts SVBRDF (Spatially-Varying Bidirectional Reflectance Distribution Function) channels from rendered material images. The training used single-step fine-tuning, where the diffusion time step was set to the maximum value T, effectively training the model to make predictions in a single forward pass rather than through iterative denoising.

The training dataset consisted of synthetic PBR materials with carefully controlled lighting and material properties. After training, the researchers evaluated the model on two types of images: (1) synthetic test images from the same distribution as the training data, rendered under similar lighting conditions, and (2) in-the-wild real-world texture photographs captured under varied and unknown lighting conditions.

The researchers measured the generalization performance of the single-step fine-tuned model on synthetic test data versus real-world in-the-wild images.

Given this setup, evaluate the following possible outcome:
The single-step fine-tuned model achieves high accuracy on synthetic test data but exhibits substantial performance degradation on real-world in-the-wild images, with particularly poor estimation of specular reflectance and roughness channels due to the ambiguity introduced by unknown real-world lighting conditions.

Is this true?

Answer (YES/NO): NO